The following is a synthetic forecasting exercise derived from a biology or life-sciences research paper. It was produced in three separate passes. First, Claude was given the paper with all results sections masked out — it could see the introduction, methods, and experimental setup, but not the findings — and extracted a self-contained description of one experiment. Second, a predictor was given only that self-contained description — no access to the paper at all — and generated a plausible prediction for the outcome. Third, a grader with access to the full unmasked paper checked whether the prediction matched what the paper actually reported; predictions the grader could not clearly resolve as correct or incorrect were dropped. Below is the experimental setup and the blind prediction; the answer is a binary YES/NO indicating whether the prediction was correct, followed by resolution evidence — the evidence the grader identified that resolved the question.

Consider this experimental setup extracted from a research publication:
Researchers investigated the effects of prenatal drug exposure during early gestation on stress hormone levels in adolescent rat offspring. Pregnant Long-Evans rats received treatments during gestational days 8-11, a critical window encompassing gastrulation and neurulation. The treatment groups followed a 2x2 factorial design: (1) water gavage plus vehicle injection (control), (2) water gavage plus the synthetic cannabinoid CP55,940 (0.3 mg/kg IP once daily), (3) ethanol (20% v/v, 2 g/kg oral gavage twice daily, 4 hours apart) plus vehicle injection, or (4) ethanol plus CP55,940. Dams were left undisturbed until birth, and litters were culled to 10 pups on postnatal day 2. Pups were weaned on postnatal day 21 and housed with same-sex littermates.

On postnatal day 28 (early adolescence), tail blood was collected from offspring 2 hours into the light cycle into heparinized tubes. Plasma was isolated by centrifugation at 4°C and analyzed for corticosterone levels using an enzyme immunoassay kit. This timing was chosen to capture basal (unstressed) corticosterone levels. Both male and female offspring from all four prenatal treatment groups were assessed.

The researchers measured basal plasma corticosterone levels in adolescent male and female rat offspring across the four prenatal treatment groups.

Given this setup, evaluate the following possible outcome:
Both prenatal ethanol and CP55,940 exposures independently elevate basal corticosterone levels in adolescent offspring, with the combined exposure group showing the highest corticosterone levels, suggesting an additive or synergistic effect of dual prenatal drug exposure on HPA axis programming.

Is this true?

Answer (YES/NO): NO